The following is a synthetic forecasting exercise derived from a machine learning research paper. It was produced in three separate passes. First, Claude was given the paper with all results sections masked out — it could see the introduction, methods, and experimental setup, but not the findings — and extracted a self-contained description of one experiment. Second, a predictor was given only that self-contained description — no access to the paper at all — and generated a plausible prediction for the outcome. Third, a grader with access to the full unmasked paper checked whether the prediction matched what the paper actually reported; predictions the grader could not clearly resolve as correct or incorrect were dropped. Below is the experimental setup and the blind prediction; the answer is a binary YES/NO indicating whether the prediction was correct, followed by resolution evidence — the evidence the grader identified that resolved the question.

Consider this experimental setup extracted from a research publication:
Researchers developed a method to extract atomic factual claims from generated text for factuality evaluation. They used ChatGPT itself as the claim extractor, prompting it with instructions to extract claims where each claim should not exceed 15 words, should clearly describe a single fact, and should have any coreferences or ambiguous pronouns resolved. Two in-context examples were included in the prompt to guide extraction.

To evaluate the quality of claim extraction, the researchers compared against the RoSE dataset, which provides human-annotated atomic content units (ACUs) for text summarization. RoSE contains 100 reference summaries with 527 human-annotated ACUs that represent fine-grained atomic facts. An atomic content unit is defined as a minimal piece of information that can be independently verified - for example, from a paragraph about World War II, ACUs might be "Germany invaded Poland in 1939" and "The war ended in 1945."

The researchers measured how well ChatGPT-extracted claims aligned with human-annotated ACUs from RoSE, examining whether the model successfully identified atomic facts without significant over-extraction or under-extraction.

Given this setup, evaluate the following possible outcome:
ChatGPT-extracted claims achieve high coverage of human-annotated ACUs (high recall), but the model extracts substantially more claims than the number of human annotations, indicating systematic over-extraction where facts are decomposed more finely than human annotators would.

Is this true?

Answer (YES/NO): NO